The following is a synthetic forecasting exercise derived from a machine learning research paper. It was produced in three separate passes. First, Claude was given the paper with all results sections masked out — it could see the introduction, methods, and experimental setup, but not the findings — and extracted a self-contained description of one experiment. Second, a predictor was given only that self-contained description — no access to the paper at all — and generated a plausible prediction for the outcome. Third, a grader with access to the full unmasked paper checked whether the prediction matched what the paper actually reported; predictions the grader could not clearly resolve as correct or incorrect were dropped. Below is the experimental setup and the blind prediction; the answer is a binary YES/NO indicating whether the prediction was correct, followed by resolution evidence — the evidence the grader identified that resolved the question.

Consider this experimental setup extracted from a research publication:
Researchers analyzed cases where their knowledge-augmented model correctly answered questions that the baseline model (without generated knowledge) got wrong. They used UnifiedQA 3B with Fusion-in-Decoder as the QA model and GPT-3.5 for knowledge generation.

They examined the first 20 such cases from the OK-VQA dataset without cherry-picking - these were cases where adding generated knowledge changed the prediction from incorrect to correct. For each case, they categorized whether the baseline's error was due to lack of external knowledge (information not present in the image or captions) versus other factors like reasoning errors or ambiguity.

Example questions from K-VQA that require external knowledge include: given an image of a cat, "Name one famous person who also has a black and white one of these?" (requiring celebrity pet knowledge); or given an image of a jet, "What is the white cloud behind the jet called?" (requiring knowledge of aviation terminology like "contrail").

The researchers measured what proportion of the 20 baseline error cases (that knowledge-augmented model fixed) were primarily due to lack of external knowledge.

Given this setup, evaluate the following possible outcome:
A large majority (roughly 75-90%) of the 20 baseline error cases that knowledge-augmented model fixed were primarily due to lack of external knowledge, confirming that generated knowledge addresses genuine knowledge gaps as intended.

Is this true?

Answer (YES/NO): YES